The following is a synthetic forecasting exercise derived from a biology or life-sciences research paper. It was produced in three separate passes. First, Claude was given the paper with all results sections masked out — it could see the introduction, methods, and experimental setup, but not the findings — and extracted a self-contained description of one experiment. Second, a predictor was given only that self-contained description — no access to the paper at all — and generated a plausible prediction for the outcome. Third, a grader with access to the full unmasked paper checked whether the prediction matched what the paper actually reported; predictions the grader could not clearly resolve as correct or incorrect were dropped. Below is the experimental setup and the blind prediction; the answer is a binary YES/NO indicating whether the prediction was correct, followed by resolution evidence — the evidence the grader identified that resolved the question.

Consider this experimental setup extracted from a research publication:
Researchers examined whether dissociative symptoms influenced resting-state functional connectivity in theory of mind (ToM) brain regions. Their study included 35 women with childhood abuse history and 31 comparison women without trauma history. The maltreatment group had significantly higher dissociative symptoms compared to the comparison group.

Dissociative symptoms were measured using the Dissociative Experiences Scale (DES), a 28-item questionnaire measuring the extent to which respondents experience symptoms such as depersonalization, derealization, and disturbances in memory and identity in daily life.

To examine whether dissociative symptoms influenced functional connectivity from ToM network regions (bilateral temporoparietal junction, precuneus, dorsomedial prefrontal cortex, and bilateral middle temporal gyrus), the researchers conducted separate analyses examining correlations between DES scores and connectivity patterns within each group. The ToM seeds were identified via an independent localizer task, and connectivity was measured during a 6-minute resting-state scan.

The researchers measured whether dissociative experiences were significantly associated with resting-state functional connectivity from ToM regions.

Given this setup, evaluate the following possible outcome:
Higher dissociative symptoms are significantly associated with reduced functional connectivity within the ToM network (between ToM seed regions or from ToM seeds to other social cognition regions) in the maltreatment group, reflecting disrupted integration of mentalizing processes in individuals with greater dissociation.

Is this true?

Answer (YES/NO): NO